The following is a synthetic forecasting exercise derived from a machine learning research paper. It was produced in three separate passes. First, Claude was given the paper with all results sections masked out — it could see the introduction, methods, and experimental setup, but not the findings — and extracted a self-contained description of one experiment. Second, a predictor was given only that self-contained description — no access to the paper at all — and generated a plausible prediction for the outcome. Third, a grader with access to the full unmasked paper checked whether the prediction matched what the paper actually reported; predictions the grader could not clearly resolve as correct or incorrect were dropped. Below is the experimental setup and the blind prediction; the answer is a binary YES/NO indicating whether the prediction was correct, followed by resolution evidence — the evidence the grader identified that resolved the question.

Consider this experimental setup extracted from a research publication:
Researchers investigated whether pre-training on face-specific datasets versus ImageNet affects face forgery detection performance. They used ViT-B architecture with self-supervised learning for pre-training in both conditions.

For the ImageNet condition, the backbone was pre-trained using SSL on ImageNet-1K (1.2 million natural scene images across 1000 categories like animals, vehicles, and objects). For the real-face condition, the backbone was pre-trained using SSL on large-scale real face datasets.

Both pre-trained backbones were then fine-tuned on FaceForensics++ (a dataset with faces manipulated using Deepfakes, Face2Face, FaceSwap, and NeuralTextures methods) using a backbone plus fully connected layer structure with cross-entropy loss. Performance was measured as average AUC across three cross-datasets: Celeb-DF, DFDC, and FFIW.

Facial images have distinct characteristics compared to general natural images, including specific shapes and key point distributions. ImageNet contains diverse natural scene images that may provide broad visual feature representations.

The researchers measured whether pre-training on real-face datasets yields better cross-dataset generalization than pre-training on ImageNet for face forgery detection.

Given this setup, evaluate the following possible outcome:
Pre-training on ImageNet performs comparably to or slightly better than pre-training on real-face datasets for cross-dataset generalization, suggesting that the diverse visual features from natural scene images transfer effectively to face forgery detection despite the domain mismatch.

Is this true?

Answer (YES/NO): NO